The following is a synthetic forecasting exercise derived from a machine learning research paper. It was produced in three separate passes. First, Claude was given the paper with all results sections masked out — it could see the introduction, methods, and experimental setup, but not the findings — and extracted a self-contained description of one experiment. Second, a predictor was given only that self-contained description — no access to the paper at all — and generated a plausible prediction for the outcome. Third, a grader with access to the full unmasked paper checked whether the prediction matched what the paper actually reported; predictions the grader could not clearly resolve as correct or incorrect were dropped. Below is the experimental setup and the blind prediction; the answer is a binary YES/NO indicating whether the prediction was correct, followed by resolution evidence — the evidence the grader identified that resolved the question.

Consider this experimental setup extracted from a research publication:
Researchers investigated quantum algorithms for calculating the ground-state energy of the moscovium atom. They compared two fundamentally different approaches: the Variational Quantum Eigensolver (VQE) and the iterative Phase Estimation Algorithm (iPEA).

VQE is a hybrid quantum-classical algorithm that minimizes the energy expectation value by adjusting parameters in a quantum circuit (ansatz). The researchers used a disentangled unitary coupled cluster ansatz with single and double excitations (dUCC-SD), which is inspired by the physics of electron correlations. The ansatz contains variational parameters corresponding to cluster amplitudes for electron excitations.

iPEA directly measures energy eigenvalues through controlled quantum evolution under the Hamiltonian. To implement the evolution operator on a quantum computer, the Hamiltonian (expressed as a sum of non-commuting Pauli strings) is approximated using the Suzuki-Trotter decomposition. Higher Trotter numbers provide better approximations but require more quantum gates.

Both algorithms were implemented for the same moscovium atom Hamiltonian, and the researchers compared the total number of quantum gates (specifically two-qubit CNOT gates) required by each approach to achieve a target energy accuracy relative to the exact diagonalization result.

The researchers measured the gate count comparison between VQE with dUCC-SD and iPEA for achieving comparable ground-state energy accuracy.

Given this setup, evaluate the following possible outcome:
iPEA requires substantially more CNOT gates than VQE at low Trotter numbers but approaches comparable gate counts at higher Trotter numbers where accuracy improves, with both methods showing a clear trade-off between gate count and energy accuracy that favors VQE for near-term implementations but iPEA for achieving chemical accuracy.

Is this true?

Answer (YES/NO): NO